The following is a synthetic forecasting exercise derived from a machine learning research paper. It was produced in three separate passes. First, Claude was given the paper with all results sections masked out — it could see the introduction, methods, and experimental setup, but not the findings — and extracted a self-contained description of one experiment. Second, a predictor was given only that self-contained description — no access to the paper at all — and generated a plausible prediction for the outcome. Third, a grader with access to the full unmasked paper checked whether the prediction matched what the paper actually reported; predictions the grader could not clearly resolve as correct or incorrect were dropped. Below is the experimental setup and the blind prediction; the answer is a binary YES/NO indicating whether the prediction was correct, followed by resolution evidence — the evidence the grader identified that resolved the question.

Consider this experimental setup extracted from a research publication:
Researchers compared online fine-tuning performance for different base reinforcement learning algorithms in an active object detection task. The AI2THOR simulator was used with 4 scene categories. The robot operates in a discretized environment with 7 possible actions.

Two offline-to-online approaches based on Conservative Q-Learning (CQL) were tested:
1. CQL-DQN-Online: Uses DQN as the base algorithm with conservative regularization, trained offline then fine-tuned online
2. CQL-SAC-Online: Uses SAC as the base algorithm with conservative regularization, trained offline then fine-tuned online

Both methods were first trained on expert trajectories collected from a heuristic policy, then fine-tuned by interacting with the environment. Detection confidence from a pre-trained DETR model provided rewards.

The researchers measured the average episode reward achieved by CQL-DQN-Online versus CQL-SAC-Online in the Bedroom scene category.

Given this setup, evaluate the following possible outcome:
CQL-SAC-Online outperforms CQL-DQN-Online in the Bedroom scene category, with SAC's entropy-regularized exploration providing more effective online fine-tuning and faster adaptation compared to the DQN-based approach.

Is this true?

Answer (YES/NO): YES